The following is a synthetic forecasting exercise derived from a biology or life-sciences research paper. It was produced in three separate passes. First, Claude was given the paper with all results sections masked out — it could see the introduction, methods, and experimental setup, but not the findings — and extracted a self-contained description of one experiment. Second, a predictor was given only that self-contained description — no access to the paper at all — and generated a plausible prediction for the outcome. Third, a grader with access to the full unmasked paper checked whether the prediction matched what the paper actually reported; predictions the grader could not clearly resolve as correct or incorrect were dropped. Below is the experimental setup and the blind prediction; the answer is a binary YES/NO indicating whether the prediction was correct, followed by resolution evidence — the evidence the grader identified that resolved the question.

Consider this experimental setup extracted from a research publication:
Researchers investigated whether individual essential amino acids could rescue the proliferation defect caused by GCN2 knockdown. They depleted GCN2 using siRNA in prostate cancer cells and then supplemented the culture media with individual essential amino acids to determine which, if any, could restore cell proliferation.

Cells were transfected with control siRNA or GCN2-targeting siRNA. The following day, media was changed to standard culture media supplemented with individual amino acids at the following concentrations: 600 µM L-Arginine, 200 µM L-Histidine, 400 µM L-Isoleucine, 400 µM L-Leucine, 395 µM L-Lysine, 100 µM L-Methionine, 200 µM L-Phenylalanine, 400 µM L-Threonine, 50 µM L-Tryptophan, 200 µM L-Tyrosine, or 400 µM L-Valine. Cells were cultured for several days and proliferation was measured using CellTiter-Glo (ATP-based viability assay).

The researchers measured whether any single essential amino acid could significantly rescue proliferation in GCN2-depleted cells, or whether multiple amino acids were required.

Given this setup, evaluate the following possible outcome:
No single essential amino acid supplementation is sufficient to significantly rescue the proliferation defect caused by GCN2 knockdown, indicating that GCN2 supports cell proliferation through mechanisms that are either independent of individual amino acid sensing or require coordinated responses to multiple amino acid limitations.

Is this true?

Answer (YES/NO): NO